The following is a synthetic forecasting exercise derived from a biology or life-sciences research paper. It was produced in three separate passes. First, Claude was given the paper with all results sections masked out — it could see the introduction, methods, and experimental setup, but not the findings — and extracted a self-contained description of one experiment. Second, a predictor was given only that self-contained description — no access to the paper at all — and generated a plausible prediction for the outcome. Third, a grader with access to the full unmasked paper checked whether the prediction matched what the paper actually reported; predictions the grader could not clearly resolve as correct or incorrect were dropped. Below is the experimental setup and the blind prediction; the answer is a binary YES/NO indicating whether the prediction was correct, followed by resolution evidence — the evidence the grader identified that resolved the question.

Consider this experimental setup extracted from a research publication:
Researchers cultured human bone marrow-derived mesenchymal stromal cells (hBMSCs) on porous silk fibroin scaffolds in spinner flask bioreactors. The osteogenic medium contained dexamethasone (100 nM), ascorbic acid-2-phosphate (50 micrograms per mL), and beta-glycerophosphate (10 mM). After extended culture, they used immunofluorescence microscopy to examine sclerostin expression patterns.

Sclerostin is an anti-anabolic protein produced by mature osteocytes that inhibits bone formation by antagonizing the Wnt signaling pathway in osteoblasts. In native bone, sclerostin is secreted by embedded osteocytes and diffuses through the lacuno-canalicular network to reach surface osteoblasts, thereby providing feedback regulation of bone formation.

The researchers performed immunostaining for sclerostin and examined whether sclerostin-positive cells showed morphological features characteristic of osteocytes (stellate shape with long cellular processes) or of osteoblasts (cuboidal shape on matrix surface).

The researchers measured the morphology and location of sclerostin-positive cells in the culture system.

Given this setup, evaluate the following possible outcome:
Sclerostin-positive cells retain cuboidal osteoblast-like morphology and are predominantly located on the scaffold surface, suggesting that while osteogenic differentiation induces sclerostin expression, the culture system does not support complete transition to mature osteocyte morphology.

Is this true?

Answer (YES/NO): NO